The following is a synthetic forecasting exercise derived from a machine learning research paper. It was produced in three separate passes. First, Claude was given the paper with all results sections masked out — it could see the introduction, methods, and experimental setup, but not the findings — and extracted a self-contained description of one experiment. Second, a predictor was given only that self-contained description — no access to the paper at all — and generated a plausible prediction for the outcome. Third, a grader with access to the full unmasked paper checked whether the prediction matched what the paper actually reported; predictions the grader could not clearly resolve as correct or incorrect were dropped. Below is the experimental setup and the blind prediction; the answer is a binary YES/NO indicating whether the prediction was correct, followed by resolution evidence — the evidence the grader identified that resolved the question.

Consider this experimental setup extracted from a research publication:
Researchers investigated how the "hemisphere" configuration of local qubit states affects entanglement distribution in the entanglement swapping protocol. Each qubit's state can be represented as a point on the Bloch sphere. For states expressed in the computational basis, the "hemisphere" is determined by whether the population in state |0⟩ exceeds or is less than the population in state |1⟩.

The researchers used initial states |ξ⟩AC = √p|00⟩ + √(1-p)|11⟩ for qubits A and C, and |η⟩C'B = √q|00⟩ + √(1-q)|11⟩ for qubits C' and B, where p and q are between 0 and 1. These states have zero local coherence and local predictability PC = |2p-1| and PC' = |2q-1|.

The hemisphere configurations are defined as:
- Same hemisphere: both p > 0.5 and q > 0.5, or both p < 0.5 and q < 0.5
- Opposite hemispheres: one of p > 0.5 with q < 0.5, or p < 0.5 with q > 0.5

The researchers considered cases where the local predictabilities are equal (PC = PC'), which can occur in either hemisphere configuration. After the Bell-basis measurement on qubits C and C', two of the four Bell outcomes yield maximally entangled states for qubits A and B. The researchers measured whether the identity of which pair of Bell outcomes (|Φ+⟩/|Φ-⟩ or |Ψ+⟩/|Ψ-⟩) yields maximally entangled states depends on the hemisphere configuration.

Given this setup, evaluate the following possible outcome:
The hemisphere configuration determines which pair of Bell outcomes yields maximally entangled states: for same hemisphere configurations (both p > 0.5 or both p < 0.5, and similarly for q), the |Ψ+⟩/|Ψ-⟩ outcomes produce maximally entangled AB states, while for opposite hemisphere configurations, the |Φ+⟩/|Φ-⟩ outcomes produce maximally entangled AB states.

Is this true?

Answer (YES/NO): YES